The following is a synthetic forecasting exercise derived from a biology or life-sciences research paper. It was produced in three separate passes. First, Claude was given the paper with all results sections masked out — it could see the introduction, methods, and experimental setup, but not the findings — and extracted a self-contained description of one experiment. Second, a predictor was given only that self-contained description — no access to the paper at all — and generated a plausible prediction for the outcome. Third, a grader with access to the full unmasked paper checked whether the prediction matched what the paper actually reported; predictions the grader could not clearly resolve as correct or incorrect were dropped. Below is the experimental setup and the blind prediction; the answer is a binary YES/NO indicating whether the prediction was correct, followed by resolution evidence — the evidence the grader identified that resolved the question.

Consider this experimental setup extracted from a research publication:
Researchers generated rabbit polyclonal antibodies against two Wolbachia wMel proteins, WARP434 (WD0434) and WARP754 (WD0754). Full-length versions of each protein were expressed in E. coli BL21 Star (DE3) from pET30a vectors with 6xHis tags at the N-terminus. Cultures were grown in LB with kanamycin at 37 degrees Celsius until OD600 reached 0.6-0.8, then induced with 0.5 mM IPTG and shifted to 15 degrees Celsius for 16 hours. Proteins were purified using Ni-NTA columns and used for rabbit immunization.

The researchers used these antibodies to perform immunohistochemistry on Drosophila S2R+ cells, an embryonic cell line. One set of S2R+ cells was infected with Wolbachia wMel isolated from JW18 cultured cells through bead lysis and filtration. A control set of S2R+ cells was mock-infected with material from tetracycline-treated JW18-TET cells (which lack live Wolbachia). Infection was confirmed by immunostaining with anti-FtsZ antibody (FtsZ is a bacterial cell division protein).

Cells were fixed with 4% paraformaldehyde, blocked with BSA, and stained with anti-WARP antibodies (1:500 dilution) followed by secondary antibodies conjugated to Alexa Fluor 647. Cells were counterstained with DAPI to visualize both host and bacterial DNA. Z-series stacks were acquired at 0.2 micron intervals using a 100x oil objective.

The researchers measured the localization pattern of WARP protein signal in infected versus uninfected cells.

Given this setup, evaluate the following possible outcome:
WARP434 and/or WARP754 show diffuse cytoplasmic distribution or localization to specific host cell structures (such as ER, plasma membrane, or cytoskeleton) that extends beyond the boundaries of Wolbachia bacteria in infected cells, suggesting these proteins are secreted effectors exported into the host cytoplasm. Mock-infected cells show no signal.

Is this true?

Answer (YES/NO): YES